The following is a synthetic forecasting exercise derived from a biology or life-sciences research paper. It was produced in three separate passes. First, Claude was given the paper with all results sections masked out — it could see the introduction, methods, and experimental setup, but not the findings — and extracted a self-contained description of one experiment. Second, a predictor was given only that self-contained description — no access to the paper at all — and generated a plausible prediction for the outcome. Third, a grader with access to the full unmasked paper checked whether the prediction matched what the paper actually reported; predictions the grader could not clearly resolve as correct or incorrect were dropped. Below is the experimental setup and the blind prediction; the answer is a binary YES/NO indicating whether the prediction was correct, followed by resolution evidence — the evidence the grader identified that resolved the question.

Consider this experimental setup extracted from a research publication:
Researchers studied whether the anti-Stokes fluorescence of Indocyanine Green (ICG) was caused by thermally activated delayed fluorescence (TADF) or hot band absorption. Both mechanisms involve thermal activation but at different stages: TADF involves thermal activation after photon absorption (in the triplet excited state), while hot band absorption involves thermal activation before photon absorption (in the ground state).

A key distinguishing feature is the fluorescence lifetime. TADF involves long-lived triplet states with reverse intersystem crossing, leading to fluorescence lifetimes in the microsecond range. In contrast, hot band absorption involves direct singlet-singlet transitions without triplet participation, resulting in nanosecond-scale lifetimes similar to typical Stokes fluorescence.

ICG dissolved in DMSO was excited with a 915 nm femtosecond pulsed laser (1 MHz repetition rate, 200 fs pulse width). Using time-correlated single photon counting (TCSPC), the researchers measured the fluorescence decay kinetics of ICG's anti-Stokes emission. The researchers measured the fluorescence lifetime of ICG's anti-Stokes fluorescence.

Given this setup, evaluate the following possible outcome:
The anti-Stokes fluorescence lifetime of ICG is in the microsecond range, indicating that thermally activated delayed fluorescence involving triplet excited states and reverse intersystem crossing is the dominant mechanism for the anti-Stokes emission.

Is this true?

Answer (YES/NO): NO